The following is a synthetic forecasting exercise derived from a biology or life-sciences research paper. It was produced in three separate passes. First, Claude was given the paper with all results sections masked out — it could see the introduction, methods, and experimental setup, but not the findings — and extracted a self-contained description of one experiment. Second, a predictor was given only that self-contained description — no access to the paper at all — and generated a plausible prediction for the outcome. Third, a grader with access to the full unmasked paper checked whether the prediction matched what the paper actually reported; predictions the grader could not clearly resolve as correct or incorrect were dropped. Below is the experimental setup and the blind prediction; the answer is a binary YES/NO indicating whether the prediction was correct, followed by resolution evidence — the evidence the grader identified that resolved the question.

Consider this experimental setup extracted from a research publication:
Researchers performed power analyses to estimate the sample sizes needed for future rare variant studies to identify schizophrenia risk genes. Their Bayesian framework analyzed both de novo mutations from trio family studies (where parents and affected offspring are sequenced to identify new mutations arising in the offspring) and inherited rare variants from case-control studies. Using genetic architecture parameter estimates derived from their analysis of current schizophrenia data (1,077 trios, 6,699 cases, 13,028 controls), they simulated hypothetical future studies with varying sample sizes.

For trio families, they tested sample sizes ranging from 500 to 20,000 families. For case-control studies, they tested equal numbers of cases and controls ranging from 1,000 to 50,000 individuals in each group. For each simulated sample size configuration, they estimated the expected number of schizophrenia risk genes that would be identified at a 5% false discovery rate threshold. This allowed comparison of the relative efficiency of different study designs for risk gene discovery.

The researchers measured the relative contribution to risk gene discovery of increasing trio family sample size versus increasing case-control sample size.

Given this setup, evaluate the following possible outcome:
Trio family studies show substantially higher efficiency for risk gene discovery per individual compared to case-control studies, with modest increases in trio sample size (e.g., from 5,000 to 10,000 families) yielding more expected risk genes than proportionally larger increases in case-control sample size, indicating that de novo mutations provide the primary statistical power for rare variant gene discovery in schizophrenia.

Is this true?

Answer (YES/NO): NO